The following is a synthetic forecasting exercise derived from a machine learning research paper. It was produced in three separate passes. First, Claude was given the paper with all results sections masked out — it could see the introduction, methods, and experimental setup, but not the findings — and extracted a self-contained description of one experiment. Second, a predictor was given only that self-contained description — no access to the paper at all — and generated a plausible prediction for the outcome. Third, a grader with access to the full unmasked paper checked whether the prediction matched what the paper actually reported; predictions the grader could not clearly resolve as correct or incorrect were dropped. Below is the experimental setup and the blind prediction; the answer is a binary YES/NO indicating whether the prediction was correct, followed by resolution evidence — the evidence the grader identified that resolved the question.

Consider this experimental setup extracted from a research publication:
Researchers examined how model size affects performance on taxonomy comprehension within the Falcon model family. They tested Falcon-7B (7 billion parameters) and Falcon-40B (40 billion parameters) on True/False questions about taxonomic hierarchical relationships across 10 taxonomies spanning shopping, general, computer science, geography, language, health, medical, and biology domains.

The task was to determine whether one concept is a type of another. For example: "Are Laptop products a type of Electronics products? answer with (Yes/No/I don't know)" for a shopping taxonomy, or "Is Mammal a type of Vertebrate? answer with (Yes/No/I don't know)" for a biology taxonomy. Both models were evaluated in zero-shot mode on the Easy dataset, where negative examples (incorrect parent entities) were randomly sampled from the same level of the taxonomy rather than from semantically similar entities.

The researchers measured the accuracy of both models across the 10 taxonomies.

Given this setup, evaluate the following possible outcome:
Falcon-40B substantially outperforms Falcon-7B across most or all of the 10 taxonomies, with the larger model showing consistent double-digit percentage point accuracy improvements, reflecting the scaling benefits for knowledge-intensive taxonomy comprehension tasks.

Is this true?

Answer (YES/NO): NO